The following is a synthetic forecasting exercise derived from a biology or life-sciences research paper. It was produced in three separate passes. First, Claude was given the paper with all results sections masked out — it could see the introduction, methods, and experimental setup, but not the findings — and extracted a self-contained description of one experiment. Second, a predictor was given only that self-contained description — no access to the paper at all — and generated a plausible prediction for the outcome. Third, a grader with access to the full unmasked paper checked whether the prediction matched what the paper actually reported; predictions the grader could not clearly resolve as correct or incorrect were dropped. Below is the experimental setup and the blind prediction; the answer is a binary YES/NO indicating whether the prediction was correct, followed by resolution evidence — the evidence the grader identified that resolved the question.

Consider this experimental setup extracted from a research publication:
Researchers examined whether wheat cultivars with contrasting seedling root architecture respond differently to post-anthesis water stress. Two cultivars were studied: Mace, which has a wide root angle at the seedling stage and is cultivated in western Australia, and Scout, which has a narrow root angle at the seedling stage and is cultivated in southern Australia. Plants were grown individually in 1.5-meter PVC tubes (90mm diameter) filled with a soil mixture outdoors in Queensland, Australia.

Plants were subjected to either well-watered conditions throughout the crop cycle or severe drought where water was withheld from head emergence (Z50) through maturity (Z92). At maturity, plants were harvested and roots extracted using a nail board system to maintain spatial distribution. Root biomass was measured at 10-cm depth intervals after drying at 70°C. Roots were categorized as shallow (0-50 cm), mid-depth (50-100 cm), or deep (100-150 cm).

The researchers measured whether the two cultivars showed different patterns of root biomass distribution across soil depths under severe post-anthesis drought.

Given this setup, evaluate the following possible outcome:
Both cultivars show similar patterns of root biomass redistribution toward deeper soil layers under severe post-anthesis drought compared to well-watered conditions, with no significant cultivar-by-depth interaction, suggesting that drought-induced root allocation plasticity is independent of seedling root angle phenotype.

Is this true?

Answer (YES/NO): NO